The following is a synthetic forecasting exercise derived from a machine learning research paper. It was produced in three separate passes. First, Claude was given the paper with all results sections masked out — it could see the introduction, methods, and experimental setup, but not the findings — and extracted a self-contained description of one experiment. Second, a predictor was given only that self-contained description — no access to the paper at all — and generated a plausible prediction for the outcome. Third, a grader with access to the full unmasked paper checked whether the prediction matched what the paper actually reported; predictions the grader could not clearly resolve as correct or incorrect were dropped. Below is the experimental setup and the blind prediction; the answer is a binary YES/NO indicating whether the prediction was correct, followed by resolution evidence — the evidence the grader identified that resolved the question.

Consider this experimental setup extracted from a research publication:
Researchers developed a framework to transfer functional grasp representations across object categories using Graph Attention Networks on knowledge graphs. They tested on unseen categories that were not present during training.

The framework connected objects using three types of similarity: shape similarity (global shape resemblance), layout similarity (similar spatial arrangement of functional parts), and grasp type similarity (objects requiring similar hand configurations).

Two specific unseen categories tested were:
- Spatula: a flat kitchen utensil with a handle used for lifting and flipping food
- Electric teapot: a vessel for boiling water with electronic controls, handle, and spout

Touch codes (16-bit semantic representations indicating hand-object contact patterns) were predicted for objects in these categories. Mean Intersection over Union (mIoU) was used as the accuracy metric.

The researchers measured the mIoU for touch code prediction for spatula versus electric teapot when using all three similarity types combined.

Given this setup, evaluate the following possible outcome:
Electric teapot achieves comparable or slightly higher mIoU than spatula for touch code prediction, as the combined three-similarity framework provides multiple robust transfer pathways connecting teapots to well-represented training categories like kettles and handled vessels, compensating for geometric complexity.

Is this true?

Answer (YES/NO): NO